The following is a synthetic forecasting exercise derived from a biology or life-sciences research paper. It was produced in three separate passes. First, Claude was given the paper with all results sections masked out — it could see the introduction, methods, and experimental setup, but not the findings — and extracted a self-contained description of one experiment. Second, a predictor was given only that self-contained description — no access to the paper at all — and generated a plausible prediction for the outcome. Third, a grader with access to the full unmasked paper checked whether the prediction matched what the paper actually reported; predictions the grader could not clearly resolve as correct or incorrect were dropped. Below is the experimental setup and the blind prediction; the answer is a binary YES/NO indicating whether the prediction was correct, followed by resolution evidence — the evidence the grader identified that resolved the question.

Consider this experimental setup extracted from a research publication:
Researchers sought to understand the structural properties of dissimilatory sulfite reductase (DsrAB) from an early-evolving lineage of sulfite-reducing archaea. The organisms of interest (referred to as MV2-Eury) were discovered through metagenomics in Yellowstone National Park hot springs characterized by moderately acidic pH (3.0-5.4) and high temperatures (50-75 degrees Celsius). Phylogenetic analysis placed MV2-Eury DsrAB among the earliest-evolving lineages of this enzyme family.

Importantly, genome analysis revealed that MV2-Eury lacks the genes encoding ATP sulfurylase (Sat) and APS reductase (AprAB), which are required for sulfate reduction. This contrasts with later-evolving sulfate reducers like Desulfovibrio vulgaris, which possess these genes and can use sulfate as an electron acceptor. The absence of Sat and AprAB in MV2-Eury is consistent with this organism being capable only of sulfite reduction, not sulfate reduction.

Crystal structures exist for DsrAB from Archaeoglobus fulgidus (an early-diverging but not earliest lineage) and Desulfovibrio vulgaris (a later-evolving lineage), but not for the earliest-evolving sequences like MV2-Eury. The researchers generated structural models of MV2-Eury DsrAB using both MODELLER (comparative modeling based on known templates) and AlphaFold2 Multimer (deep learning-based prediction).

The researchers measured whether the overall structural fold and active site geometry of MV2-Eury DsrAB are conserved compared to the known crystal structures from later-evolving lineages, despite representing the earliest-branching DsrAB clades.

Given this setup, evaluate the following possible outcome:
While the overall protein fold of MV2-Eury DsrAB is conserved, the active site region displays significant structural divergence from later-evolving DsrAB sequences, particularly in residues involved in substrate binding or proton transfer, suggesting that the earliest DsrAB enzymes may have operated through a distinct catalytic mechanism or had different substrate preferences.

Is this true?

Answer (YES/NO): NO